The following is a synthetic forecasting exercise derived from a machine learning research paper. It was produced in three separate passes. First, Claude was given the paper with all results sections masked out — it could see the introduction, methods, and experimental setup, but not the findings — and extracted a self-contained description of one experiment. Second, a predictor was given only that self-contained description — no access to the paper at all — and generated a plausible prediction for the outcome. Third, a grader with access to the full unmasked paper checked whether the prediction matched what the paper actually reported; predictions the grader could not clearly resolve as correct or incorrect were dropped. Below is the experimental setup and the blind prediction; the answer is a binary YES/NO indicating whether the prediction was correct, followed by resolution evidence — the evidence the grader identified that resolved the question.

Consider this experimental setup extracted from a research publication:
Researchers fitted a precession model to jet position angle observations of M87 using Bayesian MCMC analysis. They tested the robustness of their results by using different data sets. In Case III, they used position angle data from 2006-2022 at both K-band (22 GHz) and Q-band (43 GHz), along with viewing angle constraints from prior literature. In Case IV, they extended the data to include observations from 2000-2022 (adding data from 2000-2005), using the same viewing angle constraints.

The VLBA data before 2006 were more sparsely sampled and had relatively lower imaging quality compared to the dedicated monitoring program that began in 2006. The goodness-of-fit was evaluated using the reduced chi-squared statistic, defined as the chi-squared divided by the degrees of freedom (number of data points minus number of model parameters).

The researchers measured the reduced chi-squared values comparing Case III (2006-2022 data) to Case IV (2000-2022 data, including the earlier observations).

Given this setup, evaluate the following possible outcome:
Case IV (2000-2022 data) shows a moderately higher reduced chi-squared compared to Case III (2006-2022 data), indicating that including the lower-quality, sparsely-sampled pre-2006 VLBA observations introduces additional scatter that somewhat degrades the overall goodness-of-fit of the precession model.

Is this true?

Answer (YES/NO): YES